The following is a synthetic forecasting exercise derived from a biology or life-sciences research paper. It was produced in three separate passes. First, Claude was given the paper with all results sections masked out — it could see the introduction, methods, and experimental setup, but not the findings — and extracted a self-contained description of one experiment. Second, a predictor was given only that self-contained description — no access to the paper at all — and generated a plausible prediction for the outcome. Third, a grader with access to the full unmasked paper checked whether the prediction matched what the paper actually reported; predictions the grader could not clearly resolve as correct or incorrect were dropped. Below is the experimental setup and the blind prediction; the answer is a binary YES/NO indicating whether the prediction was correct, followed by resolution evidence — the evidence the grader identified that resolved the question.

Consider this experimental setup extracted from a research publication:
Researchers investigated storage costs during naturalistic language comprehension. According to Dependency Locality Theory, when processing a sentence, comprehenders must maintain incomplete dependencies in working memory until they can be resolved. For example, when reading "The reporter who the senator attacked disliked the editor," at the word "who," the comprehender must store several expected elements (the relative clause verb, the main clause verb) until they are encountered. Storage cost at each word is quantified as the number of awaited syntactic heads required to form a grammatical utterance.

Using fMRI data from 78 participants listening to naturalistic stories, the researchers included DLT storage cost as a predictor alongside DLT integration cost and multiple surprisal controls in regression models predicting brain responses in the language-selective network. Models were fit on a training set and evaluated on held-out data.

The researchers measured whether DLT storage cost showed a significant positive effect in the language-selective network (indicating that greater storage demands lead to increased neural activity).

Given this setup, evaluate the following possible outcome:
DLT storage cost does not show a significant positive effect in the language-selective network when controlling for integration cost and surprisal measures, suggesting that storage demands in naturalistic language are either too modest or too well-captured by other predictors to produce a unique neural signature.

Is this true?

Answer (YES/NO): YES